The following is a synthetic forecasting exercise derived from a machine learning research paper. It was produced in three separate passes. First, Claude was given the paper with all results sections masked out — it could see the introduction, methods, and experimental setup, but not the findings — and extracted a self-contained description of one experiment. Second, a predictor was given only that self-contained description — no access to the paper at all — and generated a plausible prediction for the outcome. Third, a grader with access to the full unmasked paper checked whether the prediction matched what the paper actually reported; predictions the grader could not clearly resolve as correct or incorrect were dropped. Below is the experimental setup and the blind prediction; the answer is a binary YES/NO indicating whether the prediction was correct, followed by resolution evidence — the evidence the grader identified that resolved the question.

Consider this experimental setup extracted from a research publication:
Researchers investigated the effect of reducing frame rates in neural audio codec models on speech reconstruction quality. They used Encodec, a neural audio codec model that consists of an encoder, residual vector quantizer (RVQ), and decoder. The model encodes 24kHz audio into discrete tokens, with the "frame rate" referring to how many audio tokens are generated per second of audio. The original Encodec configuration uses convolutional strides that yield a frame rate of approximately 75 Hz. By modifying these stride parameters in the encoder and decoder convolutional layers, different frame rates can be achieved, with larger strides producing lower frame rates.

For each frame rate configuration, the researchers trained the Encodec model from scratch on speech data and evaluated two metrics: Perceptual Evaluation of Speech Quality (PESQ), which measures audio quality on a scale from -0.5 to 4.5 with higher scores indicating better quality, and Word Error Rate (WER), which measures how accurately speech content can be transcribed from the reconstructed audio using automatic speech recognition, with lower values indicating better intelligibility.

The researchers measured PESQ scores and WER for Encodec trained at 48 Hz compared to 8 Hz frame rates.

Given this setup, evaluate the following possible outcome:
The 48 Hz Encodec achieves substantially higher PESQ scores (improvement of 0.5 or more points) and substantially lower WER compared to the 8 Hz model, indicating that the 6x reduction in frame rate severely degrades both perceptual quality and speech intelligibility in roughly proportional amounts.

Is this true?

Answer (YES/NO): NO